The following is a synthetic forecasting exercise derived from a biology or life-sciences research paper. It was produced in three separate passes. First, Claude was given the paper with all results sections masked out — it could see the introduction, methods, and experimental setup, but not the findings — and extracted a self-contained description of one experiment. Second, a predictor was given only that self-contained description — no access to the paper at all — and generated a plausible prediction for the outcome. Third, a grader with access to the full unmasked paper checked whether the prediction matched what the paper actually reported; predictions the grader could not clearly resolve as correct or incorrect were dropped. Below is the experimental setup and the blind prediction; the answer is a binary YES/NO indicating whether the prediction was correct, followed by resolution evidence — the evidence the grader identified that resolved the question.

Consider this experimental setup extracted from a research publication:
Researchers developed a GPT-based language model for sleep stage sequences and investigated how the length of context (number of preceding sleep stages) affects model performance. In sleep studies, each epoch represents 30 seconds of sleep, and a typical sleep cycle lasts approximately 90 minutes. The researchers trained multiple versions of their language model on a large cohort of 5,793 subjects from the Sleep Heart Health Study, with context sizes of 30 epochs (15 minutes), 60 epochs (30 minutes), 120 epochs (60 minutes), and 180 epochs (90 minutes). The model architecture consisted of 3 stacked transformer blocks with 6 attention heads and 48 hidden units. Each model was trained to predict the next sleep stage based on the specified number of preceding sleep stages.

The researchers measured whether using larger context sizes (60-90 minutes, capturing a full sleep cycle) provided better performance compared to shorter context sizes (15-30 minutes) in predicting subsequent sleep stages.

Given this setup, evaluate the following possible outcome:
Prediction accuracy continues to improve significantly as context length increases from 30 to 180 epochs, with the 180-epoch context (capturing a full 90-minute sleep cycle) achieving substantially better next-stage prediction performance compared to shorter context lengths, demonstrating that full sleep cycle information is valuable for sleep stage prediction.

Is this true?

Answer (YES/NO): NO